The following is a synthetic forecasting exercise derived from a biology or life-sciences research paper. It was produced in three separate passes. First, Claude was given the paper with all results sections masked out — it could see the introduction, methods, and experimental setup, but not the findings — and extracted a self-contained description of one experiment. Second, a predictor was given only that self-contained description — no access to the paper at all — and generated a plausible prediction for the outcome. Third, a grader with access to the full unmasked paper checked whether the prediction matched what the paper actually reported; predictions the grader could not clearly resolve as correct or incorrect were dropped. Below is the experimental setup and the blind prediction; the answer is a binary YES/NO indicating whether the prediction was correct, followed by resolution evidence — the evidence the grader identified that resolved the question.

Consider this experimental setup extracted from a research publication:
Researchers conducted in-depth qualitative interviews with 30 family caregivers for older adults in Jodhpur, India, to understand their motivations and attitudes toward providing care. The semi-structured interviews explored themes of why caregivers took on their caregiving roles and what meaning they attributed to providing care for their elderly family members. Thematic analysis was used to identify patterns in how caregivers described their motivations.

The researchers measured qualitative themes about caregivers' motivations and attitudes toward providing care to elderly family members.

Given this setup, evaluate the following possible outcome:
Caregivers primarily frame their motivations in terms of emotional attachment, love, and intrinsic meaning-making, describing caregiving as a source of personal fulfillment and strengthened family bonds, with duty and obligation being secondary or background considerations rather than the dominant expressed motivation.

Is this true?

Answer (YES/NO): NO